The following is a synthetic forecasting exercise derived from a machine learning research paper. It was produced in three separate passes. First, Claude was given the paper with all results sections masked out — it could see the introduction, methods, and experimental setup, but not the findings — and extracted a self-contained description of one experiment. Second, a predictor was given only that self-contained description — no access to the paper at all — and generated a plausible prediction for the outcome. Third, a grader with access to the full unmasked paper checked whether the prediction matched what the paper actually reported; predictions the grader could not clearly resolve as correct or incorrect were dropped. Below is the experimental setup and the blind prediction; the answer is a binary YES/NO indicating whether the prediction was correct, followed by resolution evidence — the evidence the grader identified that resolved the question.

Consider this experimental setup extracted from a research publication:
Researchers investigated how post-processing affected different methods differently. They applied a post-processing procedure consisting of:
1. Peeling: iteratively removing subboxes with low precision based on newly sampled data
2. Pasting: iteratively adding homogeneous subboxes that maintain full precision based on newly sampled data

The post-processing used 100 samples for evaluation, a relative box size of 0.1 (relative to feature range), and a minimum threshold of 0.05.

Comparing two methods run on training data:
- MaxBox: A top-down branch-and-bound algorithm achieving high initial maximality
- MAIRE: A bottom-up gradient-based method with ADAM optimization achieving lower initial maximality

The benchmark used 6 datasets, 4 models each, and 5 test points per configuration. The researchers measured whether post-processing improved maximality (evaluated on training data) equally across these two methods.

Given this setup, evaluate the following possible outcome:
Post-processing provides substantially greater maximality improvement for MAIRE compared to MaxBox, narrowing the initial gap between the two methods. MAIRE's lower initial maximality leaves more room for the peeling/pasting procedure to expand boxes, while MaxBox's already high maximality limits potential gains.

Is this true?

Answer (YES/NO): YES